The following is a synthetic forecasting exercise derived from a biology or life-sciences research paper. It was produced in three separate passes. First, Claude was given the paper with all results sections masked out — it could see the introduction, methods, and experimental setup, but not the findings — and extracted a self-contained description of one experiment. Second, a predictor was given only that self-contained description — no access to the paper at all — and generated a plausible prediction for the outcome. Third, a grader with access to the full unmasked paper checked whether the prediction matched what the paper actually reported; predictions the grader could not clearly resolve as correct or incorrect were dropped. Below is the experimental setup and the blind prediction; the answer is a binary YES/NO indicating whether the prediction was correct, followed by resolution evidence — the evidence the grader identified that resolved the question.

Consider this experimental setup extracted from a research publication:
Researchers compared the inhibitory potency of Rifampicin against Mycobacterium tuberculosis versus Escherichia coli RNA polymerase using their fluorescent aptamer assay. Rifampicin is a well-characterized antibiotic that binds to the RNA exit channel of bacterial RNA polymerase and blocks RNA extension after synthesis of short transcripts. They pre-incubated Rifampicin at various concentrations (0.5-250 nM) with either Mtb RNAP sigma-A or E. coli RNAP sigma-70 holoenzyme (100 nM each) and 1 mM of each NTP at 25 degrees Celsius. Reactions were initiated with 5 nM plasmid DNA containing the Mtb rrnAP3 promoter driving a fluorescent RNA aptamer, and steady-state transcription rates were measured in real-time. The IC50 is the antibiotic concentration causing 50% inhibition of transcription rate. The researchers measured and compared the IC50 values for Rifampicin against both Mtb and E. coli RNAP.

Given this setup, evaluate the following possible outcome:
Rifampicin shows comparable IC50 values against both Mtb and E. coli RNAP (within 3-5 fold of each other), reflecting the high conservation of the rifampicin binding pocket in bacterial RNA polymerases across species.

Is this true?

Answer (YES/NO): YES